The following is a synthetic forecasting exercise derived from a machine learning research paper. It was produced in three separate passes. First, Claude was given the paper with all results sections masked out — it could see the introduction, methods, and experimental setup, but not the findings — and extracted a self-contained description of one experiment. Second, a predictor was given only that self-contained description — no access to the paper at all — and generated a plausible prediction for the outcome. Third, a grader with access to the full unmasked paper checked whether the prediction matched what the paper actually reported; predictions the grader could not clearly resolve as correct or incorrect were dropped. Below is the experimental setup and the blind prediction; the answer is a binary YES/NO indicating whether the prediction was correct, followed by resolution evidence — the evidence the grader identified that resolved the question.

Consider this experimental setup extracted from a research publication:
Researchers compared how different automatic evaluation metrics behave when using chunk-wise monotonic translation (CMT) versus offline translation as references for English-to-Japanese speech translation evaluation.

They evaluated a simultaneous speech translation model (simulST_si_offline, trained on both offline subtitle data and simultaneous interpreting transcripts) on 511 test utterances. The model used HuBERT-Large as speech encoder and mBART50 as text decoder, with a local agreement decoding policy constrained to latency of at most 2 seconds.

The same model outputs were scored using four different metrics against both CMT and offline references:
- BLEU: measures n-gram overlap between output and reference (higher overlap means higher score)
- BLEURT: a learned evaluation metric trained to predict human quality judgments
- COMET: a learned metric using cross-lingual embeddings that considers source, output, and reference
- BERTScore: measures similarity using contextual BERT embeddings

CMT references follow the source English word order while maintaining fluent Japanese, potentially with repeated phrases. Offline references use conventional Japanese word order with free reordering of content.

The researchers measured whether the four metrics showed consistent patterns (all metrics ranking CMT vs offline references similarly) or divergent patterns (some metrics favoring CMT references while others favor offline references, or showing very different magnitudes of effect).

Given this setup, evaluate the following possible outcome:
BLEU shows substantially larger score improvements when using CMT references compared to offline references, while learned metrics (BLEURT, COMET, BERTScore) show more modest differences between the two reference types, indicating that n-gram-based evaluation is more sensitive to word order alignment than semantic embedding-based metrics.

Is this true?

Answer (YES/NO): YES